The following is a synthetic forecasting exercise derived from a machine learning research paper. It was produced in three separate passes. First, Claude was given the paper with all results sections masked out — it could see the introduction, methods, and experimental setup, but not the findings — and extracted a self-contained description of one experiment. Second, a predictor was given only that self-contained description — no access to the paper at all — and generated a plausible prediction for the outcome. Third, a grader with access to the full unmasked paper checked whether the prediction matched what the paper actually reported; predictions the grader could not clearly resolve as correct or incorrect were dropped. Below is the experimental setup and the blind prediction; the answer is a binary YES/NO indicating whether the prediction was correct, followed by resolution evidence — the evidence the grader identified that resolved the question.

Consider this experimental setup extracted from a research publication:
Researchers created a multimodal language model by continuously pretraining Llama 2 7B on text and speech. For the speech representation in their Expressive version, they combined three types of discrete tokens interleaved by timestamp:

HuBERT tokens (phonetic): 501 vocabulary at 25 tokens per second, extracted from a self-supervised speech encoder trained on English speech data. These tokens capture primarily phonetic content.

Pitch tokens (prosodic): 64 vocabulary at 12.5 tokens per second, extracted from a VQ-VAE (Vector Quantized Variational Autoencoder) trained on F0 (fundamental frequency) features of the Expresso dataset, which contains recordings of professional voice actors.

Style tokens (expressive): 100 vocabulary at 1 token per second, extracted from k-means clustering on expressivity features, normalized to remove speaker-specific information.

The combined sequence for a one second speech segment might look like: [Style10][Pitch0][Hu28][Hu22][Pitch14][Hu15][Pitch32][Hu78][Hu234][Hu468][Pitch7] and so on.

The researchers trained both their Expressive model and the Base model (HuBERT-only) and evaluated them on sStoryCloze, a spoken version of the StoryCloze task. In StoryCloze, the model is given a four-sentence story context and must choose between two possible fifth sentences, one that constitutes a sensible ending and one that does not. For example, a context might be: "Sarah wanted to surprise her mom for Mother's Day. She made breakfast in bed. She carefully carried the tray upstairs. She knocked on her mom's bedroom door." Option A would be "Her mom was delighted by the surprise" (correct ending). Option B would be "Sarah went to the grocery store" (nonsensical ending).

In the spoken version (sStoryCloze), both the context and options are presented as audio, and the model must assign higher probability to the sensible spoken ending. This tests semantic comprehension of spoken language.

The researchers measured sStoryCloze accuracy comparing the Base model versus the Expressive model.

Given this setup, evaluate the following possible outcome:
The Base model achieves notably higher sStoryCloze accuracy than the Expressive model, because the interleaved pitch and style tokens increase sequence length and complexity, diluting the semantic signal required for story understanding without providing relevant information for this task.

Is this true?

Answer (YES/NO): YES